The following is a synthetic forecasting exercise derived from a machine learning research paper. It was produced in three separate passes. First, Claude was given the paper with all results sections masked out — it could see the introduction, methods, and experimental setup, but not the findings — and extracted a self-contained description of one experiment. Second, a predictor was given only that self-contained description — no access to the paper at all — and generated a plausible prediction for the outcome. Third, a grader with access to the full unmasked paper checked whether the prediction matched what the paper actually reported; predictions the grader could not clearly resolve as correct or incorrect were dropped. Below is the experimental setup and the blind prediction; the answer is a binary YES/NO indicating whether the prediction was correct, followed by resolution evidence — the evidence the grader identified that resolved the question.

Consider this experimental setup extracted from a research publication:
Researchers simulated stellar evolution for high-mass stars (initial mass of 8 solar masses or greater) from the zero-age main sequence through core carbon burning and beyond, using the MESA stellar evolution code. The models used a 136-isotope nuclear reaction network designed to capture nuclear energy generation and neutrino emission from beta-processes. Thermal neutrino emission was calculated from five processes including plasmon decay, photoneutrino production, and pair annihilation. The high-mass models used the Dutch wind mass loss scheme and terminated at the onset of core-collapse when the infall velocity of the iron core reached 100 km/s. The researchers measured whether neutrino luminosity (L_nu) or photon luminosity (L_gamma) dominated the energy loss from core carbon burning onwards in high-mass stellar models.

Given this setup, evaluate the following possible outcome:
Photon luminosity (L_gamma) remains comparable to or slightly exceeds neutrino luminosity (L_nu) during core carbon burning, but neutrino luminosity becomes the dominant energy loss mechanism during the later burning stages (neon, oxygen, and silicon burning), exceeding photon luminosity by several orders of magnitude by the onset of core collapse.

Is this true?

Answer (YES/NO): NO